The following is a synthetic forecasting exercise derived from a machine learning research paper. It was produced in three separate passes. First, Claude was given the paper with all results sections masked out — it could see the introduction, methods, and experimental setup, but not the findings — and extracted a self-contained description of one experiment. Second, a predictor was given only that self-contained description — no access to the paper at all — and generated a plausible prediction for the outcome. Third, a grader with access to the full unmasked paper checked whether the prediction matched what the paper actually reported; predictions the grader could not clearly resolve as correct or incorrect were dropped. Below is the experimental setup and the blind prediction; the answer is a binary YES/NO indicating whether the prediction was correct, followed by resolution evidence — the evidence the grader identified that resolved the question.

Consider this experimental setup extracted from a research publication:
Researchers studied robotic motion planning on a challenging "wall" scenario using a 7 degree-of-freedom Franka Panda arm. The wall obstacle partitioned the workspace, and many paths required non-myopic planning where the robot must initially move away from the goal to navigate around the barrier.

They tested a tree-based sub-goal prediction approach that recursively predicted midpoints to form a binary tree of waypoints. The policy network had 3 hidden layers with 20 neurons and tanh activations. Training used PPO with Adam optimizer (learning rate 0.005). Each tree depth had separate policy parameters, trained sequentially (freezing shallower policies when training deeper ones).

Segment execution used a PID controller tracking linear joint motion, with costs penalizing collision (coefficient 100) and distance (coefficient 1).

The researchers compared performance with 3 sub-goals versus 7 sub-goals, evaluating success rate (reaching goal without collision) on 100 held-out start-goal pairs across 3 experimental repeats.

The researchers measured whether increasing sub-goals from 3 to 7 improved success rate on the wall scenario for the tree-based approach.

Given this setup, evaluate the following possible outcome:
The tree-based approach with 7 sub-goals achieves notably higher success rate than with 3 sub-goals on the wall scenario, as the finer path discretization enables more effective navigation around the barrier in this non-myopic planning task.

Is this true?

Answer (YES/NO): NO